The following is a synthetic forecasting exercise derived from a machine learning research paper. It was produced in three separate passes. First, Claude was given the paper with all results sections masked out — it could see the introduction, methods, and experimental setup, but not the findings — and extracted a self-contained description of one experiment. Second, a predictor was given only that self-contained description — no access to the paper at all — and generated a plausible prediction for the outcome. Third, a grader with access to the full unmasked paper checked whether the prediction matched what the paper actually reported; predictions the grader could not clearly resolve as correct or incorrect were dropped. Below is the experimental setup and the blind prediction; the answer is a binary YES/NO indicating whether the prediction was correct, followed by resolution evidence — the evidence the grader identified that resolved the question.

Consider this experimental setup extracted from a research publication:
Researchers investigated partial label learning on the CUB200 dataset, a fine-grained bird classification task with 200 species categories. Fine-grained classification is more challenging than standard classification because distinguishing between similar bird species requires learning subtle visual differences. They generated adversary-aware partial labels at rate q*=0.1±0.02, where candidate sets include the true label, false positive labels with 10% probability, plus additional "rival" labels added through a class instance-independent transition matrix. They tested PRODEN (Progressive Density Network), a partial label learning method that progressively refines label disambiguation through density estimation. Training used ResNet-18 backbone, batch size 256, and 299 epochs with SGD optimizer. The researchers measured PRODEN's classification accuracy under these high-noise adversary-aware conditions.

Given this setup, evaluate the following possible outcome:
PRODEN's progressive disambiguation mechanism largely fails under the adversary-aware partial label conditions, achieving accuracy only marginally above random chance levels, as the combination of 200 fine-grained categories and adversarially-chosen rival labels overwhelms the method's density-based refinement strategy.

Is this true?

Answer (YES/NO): NO